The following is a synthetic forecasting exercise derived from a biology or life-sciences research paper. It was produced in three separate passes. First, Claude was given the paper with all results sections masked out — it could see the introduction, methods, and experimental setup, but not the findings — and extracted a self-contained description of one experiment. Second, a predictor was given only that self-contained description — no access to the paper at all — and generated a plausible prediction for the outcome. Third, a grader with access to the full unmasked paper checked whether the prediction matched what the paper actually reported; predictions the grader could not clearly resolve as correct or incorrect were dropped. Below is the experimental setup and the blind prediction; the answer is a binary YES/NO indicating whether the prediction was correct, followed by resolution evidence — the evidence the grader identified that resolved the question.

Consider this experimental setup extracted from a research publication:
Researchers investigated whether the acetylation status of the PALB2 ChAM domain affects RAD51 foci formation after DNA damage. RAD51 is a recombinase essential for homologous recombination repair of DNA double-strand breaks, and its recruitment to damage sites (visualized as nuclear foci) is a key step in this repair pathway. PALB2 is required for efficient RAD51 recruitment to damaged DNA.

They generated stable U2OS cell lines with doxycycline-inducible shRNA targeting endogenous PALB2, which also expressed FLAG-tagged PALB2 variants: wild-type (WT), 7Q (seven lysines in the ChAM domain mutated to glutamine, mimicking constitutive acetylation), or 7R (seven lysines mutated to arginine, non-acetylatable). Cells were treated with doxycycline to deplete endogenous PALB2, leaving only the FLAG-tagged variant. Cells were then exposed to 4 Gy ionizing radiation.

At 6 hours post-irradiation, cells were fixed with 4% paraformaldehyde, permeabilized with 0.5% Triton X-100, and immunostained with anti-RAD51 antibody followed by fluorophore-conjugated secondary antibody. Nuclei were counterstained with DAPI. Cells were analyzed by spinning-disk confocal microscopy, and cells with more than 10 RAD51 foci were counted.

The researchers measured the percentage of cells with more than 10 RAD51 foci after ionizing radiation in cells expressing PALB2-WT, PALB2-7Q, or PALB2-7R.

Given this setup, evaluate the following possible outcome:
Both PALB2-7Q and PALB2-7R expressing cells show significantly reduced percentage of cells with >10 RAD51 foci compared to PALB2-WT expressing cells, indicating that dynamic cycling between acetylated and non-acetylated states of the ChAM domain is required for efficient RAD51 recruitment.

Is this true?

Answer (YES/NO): NO